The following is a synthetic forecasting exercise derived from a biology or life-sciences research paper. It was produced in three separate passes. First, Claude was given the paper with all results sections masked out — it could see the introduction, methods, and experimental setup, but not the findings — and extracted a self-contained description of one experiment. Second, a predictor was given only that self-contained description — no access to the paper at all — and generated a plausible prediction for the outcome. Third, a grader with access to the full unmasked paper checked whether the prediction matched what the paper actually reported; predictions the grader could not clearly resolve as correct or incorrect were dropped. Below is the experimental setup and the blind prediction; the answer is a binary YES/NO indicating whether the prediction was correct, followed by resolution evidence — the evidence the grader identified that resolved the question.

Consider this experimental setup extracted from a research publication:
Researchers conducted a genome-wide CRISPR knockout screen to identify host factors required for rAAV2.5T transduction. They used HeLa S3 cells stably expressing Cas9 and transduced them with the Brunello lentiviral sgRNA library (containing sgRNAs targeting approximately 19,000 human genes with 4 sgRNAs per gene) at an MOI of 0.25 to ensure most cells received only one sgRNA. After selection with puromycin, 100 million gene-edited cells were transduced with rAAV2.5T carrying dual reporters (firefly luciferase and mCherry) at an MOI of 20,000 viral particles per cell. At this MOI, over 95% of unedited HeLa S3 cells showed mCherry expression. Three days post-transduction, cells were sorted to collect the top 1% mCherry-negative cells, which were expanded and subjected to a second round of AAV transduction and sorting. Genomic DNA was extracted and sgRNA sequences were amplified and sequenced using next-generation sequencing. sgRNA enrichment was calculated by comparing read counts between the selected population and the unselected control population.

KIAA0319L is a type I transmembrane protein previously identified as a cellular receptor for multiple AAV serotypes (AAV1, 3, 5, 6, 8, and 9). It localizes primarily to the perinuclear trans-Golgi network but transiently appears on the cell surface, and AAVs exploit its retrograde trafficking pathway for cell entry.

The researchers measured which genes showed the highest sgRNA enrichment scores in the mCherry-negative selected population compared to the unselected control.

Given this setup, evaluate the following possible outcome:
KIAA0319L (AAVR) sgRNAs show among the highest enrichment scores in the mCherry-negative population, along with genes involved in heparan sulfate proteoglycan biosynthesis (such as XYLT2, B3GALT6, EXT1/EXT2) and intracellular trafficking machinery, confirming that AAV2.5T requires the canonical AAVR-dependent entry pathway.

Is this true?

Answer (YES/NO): NO